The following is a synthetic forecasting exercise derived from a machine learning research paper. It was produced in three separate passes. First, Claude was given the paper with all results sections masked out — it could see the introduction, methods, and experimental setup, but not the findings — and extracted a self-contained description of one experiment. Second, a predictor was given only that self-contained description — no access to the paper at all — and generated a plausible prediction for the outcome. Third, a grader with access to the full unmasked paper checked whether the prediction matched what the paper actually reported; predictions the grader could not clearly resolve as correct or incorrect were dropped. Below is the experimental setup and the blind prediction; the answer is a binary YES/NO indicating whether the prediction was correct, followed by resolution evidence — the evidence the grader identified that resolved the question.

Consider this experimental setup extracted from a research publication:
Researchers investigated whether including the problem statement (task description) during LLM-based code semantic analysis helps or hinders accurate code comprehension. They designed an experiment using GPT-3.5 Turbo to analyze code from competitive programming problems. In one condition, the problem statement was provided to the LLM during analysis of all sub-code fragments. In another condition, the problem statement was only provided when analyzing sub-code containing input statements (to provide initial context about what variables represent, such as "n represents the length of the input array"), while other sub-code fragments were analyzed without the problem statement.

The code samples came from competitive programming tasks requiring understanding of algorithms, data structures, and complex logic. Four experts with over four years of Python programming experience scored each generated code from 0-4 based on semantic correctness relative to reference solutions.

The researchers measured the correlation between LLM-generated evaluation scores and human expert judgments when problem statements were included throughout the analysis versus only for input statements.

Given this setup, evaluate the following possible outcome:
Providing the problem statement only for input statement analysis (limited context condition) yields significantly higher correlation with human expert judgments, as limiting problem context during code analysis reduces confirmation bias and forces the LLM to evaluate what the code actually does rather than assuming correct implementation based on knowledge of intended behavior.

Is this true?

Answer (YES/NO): YES